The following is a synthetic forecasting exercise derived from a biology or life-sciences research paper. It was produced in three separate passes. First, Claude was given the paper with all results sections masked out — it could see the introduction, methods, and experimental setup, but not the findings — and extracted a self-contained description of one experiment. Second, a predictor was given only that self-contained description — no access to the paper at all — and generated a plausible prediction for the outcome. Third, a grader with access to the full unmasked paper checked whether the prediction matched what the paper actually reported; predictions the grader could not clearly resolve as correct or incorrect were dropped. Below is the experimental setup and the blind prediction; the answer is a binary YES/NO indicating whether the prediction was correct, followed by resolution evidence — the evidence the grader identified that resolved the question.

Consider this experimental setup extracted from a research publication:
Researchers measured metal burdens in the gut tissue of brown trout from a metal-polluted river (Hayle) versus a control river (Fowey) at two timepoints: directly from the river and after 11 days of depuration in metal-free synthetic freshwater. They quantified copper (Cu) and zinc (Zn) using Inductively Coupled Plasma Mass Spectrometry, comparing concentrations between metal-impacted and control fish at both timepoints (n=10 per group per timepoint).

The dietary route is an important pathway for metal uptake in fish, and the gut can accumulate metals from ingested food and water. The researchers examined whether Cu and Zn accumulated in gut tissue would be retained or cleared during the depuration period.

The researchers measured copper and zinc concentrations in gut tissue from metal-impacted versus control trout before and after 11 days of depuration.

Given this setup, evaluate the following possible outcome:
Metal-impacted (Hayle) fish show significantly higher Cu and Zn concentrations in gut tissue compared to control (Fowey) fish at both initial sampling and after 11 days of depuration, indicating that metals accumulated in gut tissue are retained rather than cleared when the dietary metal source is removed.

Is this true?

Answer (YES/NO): NO